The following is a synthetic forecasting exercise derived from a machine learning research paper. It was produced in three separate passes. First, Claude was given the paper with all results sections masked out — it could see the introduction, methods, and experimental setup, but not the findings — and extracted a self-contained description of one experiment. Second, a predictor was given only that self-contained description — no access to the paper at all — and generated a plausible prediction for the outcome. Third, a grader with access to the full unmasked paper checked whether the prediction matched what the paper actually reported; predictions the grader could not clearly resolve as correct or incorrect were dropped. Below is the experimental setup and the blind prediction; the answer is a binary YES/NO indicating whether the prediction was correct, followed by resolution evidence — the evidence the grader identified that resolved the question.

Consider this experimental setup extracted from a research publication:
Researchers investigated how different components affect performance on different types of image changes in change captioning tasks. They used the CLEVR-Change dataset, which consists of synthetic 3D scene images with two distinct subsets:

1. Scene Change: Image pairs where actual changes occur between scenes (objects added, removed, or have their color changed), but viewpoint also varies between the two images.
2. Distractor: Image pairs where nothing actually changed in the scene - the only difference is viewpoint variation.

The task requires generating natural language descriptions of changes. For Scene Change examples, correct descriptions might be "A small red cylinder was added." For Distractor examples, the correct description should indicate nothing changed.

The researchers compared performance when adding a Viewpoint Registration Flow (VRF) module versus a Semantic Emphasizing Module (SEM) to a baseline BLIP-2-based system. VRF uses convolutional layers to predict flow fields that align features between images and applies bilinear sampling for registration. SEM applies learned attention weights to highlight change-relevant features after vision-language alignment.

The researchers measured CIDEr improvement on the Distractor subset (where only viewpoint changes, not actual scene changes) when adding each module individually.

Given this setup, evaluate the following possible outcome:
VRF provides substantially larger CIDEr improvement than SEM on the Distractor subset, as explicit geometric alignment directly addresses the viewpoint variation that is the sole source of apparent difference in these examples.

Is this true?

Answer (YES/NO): YES